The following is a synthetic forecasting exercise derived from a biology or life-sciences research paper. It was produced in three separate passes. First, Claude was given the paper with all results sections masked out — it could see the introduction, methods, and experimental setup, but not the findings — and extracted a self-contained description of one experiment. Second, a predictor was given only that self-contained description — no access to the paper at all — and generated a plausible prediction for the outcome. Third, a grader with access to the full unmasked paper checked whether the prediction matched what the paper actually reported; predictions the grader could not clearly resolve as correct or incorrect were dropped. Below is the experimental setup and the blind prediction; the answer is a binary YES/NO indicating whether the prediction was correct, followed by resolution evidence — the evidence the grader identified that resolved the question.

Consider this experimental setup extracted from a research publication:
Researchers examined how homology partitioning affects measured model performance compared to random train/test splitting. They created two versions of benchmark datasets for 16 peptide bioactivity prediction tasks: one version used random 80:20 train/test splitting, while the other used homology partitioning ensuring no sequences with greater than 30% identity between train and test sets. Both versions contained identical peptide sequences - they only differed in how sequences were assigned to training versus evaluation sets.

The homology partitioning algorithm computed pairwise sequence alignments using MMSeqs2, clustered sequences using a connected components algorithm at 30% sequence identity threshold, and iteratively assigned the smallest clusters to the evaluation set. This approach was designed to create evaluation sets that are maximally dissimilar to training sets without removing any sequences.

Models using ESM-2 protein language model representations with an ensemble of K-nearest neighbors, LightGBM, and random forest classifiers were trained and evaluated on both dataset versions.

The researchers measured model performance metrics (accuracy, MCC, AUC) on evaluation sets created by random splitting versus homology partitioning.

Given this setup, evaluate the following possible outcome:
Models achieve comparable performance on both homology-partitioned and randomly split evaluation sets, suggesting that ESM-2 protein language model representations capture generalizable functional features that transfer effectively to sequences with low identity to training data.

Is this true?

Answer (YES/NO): NO